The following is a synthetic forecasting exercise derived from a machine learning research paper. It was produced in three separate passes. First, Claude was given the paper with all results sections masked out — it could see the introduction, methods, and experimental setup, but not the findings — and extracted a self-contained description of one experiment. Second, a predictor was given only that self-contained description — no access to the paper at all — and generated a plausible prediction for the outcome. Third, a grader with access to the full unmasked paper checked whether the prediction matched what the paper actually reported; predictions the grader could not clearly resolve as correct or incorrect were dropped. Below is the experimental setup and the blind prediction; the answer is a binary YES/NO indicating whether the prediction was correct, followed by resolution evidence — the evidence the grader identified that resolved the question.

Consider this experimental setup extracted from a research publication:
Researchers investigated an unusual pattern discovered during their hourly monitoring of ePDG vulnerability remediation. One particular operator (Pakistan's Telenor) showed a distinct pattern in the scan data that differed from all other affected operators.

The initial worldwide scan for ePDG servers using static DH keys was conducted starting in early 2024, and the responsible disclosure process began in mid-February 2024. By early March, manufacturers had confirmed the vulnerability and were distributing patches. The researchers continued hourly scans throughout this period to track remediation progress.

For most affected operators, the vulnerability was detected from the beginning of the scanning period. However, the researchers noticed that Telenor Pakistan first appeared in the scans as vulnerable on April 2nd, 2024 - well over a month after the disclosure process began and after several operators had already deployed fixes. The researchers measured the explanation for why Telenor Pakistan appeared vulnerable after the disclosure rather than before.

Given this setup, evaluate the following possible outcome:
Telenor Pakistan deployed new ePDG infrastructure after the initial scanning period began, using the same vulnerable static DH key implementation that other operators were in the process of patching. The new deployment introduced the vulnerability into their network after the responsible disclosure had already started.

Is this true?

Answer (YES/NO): NO